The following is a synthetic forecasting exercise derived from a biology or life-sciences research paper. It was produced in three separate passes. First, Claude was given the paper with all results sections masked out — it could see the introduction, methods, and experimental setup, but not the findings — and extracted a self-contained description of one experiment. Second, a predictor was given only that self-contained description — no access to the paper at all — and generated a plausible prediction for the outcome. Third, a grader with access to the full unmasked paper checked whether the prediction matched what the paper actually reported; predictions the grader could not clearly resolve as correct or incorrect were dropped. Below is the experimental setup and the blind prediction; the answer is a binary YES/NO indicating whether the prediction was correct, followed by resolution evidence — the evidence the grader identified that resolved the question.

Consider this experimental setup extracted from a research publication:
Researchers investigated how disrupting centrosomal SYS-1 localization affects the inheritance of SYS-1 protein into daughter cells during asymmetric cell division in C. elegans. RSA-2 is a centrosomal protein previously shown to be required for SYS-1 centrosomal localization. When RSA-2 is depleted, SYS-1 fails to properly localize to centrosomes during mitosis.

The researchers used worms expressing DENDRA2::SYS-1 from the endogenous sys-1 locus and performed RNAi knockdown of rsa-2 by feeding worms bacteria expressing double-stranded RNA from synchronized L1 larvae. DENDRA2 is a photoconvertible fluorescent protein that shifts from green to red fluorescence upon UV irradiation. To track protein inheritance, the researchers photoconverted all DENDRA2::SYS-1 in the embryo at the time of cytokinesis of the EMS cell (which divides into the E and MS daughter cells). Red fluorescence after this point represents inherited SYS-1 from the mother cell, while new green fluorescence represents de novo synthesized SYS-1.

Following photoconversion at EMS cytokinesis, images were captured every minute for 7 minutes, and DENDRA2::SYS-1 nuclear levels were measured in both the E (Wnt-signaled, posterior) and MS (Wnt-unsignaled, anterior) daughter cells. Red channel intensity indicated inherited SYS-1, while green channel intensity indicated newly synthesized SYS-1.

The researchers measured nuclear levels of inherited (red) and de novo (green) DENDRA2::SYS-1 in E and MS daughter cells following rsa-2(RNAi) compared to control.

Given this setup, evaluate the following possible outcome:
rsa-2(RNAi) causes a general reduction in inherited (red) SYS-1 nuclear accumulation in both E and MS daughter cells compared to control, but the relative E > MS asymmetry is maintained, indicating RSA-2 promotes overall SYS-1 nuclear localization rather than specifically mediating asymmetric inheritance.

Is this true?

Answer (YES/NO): NO